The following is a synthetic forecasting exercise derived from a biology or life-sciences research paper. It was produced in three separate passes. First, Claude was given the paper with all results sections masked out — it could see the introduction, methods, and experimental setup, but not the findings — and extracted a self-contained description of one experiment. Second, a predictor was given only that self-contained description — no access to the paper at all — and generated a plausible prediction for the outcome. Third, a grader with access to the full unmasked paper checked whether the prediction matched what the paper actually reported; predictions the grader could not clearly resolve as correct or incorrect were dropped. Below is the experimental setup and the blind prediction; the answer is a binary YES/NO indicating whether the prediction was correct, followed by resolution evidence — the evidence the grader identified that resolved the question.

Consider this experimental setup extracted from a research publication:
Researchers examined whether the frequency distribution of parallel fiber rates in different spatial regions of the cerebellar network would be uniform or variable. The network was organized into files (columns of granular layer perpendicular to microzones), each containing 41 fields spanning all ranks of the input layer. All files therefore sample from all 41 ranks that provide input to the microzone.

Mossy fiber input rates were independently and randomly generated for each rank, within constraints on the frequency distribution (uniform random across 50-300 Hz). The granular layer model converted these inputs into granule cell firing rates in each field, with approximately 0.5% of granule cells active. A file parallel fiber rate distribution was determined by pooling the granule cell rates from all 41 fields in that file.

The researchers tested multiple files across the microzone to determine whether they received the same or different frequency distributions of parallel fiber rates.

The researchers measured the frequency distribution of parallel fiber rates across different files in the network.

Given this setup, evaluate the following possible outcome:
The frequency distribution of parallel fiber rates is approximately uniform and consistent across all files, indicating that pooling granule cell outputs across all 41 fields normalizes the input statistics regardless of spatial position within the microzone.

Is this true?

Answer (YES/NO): YES